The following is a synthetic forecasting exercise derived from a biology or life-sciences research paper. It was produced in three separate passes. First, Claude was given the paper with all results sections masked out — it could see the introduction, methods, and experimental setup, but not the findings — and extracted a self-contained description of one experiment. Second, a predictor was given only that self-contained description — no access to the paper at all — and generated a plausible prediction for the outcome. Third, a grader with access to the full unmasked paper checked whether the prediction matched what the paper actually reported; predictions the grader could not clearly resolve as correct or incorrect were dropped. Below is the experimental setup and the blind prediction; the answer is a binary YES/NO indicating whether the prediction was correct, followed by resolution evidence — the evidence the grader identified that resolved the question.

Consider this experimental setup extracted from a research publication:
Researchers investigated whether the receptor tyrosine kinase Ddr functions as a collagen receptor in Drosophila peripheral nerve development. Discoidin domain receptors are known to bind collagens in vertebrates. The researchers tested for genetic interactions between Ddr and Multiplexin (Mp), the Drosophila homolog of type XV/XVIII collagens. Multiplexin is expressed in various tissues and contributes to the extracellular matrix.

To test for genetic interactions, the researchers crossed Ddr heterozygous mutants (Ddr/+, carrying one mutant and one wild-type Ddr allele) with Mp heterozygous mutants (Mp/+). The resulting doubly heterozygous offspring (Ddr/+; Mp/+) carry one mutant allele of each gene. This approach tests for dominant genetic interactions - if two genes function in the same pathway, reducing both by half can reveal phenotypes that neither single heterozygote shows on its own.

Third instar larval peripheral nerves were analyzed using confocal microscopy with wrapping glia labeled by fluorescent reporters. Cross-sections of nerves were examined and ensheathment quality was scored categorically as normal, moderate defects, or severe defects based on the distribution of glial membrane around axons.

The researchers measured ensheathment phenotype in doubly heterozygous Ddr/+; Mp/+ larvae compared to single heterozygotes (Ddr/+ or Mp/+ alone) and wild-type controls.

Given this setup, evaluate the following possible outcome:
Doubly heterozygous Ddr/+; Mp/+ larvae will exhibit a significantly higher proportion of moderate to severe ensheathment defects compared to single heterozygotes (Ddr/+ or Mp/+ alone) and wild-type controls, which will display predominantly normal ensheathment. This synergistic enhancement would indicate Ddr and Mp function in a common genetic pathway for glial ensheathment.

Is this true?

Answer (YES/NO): YES